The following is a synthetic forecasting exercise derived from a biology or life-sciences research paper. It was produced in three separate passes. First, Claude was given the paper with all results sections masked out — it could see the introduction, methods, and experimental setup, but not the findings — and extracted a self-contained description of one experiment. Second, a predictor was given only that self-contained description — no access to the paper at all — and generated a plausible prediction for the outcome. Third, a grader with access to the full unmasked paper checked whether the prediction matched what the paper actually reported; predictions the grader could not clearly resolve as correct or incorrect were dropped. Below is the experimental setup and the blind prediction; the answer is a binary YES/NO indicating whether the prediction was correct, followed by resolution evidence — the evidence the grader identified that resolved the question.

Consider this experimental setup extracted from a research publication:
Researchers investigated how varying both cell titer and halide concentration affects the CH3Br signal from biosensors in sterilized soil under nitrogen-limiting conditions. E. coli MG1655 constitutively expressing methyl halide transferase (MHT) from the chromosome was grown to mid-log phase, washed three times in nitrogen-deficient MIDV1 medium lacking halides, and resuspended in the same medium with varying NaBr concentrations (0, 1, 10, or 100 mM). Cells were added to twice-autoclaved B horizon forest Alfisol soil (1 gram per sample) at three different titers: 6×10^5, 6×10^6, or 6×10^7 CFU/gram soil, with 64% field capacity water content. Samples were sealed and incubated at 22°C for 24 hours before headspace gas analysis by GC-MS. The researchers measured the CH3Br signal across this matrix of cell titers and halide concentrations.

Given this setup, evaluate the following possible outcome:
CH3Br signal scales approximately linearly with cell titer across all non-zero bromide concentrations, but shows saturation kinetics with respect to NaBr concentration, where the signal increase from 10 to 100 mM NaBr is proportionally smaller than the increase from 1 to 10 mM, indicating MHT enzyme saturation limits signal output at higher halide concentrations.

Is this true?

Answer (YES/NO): NO